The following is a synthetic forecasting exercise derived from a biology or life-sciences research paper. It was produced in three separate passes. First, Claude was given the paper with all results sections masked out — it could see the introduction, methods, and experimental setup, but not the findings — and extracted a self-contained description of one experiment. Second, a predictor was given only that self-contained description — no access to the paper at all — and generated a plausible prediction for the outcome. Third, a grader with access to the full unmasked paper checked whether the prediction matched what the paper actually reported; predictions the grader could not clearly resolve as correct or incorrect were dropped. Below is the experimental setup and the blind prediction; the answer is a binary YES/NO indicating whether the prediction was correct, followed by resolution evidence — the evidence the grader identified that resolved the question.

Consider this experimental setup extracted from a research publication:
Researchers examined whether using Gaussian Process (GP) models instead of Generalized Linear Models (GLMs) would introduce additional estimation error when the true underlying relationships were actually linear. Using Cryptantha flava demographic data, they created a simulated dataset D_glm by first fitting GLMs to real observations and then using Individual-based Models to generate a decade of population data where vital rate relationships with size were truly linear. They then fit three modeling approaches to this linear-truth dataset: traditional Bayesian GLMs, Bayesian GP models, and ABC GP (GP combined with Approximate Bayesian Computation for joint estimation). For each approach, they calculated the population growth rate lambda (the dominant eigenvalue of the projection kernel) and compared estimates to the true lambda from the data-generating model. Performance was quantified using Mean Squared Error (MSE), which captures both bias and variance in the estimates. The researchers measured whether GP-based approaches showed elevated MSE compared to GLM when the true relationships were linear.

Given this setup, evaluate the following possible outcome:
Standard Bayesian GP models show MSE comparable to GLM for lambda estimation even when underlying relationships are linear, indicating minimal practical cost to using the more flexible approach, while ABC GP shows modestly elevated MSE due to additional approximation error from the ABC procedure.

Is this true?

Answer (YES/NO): NO